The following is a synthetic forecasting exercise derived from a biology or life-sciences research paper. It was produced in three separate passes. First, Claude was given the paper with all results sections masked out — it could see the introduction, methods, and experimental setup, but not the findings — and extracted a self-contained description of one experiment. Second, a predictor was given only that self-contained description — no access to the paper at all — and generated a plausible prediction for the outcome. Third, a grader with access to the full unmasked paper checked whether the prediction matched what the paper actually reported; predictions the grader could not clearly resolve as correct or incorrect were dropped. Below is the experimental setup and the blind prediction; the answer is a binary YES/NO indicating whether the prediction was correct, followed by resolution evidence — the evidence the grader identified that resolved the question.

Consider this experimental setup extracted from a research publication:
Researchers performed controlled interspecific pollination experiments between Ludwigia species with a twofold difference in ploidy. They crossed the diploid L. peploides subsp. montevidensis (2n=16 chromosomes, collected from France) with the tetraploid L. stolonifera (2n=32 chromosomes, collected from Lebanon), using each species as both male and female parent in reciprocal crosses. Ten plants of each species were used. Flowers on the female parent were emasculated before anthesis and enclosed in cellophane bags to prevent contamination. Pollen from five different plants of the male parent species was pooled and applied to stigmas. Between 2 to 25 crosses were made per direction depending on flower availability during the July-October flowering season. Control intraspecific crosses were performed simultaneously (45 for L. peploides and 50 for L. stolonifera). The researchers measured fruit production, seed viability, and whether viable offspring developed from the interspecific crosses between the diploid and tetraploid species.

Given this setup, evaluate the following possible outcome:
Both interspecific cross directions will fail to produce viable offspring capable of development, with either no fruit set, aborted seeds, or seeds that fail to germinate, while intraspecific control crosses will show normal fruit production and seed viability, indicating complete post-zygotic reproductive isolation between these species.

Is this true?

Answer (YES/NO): NO